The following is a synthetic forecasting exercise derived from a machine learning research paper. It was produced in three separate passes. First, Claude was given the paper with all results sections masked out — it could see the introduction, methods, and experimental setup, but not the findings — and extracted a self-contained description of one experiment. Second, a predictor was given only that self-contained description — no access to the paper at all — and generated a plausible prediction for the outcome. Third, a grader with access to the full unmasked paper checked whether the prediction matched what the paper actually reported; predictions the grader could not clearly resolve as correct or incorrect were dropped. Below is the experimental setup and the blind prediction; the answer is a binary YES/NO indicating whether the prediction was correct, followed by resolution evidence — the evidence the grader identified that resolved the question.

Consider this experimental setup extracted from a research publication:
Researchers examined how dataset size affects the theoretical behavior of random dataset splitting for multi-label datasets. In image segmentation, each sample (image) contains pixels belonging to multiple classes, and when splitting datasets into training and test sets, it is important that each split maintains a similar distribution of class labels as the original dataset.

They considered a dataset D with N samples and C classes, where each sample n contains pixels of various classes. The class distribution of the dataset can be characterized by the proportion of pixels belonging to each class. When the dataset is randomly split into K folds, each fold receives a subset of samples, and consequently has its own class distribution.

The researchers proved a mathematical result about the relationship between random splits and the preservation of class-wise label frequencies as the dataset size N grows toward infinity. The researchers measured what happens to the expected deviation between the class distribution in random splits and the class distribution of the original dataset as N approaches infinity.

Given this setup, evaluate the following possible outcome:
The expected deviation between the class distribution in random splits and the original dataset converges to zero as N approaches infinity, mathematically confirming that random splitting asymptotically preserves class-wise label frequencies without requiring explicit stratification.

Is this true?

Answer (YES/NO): YES